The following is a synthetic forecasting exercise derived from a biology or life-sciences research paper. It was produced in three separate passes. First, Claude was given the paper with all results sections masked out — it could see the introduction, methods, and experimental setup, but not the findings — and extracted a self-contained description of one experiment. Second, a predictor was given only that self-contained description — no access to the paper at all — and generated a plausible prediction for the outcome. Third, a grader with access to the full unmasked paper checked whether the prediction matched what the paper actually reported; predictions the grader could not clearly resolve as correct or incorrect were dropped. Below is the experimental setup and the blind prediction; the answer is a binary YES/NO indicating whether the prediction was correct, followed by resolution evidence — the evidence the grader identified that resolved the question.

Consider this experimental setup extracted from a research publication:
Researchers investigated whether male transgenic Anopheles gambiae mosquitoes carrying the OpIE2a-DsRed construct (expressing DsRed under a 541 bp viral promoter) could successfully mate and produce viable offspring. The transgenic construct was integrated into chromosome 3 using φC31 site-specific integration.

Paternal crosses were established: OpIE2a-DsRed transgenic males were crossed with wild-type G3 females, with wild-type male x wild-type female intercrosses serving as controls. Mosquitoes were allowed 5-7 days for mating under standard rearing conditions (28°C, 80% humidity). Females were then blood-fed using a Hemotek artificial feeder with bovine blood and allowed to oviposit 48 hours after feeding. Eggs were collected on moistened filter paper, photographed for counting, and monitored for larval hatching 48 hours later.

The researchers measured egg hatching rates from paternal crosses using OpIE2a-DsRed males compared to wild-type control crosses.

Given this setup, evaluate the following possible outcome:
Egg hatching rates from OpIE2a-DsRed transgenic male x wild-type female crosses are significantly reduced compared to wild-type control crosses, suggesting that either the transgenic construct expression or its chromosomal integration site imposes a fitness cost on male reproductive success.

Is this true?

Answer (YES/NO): NO